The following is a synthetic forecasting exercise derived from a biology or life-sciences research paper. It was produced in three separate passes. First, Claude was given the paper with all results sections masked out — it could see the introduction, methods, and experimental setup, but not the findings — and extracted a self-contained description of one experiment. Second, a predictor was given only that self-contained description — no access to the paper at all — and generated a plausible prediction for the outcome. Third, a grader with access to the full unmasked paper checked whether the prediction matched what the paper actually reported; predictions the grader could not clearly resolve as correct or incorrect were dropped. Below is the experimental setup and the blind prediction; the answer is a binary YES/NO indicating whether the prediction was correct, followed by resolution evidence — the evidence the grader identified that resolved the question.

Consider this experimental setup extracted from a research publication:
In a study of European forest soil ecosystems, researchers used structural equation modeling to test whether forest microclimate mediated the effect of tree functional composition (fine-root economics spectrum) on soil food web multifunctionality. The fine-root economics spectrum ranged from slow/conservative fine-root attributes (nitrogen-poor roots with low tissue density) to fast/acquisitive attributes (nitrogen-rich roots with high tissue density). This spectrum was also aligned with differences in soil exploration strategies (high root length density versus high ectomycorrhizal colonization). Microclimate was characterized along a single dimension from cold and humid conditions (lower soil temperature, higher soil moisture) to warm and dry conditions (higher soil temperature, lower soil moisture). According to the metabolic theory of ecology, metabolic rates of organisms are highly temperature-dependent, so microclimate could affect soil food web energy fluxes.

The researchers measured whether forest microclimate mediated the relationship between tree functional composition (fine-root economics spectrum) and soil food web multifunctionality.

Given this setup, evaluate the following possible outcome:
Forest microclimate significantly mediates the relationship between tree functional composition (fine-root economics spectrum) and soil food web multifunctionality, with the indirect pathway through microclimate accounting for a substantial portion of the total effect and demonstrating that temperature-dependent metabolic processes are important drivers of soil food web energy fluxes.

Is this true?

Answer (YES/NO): YES